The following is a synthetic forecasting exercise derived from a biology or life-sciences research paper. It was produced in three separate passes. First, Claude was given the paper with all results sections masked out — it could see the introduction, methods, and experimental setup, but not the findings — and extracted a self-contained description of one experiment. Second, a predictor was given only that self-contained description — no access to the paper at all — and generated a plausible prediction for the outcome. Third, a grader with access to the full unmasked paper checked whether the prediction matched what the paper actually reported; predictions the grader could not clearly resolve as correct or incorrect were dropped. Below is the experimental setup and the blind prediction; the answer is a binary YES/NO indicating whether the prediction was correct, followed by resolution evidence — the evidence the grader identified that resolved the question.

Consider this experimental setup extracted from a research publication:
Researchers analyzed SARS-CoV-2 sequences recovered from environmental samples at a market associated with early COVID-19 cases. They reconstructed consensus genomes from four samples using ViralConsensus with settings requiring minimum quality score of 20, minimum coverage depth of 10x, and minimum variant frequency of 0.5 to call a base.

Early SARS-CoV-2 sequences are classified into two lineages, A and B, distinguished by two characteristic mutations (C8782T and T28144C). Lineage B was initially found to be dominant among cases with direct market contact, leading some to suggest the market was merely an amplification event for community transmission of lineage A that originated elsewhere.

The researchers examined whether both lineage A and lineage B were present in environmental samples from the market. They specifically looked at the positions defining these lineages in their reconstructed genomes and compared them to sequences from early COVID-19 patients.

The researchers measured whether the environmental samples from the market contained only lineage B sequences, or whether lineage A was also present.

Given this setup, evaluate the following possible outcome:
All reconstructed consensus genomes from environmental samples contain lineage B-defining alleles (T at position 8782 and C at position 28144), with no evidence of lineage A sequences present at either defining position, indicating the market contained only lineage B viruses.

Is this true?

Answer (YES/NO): NO